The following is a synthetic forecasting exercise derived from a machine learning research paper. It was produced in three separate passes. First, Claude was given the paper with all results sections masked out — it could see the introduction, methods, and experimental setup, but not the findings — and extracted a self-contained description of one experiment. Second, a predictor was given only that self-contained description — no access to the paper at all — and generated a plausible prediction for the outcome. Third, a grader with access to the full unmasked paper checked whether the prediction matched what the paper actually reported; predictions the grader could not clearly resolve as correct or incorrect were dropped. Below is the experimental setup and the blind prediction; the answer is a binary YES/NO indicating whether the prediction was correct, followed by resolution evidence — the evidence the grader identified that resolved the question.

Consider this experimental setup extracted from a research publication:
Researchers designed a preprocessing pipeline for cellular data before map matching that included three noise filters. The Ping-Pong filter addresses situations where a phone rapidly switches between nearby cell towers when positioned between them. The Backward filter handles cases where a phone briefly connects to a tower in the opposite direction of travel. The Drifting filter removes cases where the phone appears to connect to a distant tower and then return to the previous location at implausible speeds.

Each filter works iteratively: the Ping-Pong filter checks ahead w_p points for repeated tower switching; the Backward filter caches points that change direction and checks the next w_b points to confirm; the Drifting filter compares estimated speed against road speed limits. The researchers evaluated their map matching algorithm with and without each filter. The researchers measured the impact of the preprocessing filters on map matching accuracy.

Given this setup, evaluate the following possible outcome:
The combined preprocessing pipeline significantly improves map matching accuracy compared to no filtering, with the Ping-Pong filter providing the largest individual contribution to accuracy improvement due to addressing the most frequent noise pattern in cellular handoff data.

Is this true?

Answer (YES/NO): NO